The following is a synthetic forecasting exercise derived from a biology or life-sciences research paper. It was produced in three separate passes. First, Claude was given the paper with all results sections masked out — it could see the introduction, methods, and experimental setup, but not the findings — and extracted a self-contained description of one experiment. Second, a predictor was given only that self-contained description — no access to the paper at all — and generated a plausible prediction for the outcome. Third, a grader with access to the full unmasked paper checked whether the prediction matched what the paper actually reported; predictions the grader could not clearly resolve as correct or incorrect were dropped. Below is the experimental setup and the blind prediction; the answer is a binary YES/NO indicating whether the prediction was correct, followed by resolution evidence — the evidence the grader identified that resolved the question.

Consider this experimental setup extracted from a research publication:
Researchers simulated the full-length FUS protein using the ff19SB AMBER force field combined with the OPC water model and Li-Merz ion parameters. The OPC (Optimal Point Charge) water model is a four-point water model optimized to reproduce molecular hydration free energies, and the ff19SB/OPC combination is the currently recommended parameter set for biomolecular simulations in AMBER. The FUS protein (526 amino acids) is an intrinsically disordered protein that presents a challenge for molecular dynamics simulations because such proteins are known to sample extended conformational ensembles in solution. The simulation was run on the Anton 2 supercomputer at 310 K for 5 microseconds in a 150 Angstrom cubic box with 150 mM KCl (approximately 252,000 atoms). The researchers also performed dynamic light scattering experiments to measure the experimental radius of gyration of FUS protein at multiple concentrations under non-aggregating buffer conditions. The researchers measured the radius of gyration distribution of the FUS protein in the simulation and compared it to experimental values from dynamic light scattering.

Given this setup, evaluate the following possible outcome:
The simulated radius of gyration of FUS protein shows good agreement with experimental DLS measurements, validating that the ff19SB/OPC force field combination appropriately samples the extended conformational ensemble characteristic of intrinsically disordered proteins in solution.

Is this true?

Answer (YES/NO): NO